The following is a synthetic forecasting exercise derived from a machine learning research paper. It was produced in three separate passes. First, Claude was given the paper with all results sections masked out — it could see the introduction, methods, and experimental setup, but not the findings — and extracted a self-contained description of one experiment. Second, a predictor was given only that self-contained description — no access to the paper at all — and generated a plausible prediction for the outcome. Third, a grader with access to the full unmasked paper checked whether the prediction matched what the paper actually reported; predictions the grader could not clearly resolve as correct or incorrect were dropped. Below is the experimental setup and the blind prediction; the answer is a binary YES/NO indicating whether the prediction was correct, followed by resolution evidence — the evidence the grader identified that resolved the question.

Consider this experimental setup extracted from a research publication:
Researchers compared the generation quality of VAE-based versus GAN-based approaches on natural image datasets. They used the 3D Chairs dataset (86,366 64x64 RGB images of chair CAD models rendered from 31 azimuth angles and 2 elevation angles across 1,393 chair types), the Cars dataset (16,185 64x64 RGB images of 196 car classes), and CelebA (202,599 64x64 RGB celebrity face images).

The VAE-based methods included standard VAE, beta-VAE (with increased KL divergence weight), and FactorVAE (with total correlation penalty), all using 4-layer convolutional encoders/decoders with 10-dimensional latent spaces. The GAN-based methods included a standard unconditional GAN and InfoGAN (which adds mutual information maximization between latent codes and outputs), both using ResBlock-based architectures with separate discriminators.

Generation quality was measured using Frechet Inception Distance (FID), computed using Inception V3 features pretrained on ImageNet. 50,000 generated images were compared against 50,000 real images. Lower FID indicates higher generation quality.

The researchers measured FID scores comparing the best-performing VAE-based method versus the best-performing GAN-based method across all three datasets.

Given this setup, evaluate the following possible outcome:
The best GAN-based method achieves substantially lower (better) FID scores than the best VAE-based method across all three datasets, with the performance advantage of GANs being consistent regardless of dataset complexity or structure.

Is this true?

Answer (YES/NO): NO